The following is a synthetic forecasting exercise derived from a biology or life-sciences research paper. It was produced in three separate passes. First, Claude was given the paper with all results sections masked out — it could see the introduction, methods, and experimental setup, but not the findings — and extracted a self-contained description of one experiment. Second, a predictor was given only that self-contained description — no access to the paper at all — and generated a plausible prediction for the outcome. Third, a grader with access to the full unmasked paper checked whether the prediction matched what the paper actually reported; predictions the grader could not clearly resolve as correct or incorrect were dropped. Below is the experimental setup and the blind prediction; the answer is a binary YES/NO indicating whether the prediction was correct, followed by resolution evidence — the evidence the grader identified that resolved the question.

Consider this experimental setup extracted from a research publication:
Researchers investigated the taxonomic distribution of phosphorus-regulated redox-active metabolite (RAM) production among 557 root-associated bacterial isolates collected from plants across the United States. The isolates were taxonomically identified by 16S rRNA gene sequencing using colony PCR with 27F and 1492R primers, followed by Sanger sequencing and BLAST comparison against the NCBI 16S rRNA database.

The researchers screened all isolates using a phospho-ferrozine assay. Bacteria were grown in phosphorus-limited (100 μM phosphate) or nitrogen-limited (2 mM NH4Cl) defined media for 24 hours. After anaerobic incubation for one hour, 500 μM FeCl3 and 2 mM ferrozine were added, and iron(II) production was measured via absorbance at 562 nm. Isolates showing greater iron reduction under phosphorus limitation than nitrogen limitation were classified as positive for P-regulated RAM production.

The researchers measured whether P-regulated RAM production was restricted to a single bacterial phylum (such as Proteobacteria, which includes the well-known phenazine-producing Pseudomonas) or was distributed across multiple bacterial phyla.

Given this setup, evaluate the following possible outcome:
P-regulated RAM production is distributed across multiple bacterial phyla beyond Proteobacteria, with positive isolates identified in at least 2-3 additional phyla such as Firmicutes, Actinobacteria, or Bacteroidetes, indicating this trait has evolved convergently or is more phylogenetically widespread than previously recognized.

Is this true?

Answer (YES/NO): YES